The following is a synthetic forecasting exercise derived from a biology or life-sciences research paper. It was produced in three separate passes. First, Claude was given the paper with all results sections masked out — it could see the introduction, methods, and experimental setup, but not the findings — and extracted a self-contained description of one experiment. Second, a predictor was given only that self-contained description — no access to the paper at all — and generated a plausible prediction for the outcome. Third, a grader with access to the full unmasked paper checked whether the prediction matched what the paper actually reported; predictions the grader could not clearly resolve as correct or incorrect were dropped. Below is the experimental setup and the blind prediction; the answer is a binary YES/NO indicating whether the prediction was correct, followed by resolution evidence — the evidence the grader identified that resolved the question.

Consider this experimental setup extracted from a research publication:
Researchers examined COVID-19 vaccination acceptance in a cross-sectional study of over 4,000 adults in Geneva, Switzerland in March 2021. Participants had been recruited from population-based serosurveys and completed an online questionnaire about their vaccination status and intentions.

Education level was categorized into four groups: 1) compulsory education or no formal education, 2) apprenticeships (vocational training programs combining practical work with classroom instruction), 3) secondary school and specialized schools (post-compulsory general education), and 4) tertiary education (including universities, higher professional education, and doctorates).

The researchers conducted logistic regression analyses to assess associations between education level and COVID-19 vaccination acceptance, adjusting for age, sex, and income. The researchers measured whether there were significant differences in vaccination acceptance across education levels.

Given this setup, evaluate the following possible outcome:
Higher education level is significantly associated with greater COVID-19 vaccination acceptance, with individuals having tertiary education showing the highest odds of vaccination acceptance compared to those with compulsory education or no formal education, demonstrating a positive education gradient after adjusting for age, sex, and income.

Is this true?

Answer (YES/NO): NO